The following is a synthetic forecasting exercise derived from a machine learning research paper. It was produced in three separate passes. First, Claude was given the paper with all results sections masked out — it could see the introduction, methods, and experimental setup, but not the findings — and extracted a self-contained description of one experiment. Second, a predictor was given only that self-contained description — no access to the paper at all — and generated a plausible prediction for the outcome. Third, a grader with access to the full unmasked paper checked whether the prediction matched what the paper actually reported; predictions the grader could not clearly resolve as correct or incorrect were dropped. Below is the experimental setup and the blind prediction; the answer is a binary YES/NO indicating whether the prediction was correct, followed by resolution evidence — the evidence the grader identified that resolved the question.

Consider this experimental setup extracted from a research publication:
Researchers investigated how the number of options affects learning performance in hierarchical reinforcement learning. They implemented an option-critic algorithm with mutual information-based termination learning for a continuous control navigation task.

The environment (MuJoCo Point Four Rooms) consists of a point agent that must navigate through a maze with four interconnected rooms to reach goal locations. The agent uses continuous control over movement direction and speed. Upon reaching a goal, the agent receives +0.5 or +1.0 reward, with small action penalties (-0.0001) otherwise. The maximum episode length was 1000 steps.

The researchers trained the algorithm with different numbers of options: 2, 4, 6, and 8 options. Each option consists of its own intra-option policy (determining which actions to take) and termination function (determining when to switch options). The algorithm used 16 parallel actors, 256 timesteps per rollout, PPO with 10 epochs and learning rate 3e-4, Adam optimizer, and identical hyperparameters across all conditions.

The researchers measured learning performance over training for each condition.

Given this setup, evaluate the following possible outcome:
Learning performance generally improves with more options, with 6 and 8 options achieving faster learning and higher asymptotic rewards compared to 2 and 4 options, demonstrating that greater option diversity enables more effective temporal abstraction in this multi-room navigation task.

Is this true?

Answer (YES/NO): NO